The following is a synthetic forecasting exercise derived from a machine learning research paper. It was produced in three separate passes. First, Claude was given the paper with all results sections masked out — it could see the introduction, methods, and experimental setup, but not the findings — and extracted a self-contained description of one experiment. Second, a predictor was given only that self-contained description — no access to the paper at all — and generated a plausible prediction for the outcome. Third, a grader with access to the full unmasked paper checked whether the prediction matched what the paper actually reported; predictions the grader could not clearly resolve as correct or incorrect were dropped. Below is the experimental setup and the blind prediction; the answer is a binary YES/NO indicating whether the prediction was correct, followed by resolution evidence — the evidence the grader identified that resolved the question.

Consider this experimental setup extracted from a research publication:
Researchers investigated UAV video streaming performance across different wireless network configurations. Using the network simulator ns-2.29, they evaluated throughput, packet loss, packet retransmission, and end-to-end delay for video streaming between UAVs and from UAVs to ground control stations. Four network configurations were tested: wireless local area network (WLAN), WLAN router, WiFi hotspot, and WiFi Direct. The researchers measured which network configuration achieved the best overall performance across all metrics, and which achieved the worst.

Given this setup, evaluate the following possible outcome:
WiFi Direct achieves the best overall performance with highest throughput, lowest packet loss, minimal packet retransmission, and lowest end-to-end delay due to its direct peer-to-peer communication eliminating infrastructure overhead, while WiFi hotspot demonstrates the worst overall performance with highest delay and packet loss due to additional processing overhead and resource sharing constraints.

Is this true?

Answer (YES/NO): NO